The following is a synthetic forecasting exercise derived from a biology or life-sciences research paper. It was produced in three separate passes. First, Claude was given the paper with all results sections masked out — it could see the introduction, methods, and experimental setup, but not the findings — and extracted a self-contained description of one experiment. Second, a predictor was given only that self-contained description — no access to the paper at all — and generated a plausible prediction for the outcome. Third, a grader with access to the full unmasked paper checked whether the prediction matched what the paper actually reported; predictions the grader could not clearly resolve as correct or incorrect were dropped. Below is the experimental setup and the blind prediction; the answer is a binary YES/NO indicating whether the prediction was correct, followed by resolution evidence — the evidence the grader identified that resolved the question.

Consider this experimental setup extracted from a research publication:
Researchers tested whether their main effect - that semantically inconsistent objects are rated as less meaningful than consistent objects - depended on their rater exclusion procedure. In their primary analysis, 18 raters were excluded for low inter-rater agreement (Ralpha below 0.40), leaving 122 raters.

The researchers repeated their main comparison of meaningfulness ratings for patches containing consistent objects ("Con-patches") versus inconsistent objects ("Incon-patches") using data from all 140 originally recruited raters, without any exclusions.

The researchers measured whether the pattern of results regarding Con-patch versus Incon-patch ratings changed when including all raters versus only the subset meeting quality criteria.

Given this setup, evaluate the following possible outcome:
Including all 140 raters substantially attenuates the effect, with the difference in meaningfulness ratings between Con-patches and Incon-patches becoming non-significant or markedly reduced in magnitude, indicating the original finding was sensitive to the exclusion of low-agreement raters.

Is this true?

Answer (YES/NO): NO